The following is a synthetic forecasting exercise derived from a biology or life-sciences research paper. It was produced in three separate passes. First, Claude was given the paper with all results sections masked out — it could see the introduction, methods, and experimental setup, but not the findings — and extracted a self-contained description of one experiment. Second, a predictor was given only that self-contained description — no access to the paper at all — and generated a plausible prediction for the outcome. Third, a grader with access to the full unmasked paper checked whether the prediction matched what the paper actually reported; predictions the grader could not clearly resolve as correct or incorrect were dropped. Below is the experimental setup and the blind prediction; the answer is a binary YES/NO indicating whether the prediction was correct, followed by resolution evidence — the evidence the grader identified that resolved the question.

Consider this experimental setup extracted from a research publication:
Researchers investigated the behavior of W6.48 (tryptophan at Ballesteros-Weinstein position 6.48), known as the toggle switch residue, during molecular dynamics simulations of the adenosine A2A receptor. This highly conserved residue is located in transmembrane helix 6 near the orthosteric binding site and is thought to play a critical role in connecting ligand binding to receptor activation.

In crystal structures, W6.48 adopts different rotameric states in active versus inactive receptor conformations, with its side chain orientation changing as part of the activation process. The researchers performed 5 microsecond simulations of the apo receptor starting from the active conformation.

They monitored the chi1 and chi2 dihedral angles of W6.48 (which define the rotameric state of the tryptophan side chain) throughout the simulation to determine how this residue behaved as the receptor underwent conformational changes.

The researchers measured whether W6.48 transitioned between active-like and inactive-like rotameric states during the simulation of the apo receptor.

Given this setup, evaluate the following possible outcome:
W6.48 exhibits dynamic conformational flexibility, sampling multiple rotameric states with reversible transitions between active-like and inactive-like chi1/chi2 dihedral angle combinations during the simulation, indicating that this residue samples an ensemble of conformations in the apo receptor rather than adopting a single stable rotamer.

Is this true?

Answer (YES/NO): NO